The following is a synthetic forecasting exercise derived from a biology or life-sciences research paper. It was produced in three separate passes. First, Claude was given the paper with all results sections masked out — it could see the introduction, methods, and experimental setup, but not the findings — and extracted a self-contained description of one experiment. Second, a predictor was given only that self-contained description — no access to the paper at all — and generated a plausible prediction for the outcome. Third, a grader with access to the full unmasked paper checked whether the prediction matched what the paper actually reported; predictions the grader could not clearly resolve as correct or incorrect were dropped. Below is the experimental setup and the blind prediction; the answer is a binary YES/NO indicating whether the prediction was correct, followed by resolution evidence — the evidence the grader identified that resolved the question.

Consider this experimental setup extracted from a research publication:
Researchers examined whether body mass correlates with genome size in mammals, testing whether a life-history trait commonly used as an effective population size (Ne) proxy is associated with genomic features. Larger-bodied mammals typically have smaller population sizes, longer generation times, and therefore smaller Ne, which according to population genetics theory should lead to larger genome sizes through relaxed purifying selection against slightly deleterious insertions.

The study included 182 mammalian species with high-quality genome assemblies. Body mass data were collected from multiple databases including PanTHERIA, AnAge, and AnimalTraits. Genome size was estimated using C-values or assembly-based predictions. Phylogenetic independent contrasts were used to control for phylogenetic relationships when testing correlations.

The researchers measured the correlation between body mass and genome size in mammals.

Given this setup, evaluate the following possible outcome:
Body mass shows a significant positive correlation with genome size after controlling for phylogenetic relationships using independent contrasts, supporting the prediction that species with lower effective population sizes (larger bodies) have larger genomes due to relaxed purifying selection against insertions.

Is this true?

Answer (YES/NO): NO